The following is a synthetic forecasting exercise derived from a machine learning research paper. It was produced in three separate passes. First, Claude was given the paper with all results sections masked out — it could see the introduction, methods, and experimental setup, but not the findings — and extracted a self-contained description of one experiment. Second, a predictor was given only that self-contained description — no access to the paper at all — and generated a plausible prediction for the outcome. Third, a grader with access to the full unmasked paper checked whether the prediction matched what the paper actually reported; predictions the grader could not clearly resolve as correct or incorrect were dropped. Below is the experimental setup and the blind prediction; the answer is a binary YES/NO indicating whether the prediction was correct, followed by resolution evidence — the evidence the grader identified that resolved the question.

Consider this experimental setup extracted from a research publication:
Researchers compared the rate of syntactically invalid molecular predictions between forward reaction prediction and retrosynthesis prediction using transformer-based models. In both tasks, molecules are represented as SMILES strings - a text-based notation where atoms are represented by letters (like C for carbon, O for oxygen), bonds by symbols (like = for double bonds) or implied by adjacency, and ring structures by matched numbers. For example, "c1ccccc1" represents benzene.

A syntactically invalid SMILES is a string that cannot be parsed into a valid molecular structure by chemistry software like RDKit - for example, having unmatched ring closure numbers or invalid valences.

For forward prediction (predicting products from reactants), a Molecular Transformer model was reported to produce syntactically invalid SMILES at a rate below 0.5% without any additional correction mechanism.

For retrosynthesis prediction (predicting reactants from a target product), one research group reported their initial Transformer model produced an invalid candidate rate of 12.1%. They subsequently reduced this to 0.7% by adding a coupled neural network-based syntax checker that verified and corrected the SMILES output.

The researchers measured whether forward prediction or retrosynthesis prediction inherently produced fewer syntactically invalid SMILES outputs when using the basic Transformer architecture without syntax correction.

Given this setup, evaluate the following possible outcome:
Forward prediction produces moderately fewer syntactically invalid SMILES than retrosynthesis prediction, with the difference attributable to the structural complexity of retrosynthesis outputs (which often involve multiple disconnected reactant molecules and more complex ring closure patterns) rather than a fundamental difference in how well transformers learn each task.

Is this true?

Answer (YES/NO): NO